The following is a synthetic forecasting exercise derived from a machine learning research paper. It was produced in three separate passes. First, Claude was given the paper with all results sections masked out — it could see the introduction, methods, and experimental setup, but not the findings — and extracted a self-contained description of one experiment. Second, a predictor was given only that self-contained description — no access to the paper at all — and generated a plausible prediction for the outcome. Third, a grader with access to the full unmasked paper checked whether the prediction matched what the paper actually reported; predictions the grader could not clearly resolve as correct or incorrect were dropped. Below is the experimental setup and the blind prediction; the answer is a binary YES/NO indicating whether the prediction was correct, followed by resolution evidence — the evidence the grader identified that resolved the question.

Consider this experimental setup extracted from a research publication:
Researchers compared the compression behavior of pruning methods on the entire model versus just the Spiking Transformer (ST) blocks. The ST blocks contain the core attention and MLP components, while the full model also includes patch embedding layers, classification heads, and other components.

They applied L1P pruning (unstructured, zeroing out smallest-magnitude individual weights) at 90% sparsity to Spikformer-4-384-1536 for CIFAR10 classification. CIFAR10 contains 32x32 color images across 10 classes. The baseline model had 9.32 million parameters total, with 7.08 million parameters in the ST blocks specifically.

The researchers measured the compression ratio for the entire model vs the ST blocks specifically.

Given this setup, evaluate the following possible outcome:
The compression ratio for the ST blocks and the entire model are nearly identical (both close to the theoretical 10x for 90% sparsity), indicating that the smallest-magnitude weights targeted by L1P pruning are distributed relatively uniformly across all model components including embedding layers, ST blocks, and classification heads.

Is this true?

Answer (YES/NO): NO